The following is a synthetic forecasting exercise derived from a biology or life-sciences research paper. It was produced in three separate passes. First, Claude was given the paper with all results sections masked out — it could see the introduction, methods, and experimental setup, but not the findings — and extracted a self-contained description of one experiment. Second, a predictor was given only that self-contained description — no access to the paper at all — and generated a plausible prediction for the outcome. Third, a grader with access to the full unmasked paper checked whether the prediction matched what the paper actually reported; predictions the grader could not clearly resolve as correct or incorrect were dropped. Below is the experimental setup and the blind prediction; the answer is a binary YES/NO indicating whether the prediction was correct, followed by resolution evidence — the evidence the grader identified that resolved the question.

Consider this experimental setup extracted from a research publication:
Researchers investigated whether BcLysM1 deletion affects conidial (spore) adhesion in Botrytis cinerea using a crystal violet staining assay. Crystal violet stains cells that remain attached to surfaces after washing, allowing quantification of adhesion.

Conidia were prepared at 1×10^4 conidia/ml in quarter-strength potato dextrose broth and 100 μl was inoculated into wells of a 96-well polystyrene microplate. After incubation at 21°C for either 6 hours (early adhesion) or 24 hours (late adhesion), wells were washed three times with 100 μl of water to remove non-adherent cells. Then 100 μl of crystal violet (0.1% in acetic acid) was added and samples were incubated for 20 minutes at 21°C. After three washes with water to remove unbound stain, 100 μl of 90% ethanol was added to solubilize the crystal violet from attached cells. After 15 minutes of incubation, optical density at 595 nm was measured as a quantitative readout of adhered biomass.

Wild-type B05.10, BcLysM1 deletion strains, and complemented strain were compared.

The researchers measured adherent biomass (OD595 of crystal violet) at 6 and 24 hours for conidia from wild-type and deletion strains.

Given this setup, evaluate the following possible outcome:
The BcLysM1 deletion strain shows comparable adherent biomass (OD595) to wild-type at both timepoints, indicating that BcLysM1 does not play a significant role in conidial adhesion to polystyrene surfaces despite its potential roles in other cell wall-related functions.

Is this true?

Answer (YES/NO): YES